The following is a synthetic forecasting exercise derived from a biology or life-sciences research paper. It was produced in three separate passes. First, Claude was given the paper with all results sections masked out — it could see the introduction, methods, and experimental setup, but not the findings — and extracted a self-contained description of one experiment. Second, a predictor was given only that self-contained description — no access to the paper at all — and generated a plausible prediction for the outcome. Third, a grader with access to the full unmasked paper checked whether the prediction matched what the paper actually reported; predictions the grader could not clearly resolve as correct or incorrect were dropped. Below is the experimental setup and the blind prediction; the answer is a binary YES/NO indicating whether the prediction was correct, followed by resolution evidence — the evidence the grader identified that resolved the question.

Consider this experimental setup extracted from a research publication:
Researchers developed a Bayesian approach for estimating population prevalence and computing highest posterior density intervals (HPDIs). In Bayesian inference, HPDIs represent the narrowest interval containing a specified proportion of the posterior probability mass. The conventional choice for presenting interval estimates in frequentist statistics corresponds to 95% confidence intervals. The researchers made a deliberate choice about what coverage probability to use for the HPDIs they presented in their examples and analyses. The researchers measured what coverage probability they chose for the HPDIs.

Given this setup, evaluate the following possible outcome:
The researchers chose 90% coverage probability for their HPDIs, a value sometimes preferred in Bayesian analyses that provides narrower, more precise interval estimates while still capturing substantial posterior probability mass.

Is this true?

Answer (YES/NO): NO